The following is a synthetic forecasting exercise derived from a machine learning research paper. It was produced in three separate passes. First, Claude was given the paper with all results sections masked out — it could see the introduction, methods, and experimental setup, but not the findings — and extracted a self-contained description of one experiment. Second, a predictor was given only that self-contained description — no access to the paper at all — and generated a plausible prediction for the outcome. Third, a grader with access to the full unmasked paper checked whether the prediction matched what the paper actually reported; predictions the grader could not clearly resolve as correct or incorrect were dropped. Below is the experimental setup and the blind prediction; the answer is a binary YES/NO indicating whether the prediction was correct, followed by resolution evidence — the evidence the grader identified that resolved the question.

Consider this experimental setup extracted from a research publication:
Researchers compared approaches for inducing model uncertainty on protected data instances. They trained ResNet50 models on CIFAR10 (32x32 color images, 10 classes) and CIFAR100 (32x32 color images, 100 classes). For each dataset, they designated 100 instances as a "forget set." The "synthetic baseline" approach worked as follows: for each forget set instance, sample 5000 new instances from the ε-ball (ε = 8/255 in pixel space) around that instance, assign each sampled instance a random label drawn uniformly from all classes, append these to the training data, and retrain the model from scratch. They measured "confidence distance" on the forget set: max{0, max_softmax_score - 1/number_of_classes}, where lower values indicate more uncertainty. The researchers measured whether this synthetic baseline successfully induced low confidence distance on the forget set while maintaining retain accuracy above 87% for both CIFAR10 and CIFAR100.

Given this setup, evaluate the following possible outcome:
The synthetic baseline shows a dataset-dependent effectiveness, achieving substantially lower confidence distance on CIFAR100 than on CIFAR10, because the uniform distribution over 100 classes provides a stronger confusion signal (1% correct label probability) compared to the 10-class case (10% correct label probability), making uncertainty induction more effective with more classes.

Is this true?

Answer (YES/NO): NO